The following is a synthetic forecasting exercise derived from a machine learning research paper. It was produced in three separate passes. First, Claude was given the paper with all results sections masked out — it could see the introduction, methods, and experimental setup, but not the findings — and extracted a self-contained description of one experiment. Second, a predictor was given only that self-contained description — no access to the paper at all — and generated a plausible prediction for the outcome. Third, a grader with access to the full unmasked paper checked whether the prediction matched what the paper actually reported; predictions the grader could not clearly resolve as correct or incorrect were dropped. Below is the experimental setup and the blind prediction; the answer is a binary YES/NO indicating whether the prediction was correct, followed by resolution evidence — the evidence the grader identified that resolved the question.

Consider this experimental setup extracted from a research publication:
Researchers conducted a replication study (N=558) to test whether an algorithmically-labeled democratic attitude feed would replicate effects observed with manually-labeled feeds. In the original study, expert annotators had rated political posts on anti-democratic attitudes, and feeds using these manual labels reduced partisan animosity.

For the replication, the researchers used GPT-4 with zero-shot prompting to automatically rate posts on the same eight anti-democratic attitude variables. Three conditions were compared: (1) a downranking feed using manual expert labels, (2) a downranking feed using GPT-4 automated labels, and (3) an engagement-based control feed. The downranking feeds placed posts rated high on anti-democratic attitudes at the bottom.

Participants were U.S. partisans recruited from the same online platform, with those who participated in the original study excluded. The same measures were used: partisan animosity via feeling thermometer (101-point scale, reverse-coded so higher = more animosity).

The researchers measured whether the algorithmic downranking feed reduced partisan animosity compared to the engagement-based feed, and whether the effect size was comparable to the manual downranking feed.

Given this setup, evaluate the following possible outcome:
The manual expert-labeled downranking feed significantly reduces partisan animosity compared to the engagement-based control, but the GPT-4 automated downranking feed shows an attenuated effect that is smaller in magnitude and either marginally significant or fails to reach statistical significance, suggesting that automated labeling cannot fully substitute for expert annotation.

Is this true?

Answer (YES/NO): NO